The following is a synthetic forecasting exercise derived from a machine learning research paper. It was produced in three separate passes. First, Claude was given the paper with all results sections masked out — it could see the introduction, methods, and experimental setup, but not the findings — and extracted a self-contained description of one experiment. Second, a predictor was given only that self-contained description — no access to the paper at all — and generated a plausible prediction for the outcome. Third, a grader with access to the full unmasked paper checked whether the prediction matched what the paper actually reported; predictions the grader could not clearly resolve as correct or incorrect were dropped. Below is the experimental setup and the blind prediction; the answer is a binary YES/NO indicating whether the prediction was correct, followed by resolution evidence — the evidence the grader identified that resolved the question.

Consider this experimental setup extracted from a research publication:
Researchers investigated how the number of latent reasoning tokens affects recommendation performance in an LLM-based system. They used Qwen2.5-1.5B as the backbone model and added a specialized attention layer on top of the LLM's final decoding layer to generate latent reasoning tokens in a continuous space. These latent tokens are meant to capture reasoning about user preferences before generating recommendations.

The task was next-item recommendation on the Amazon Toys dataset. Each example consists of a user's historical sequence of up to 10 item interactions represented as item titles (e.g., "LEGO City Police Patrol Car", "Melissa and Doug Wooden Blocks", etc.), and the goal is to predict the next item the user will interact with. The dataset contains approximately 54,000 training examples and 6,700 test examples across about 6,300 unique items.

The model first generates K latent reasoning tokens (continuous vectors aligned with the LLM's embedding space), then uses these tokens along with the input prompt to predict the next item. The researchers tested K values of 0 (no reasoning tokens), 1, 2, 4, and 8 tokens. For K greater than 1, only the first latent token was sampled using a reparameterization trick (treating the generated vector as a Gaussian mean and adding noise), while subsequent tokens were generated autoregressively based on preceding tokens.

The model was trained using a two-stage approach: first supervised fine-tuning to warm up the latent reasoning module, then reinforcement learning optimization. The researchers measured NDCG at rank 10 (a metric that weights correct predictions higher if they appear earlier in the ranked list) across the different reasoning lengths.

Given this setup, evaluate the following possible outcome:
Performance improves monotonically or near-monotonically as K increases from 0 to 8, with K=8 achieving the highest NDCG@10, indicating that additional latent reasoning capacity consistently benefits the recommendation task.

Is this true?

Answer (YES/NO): NO